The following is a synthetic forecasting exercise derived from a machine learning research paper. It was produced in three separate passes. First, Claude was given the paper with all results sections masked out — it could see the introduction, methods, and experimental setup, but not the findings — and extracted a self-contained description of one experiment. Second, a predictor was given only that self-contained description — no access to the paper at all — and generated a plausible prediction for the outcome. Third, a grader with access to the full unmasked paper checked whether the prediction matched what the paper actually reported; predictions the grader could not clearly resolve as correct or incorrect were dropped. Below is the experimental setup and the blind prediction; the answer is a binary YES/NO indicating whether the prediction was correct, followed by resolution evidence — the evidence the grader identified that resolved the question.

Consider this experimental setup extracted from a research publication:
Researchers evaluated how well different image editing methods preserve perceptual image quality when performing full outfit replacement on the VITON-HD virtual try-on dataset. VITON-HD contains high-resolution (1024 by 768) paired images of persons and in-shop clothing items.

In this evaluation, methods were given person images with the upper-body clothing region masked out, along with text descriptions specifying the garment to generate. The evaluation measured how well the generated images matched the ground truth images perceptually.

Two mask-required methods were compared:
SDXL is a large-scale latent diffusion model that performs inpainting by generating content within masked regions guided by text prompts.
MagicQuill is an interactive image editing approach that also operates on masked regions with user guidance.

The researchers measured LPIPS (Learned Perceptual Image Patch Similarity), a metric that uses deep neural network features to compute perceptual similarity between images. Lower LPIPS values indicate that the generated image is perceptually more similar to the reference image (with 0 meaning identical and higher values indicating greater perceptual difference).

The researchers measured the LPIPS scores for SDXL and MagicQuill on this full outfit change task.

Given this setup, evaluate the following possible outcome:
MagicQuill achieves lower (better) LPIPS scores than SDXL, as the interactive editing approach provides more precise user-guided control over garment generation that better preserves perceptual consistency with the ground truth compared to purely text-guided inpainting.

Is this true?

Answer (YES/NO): NO